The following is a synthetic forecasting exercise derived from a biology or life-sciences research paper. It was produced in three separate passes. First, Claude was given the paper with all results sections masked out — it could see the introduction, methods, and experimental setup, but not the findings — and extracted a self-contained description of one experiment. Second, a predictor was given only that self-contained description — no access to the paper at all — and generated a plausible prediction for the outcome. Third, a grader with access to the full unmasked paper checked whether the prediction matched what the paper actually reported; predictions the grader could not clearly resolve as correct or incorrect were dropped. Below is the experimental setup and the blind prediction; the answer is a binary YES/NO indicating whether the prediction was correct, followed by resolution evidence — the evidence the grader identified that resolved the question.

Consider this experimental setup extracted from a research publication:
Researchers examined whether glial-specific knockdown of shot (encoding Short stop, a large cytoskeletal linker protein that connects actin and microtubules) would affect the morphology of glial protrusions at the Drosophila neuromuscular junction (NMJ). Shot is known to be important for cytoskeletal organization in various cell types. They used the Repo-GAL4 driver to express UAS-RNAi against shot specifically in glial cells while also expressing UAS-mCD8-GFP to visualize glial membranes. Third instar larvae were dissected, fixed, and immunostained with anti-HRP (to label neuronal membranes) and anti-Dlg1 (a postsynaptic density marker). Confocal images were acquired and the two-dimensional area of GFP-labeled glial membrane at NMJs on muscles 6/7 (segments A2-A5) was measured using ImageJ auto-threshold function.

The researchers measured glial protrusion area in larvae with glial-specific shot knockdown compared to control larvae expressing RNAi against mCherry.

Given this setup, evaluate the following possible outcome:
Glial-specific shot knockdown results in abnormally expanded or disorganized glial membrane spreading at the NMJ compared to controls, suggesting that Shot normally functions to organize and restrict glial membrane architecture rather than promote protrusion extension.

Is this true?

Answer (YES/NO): NO